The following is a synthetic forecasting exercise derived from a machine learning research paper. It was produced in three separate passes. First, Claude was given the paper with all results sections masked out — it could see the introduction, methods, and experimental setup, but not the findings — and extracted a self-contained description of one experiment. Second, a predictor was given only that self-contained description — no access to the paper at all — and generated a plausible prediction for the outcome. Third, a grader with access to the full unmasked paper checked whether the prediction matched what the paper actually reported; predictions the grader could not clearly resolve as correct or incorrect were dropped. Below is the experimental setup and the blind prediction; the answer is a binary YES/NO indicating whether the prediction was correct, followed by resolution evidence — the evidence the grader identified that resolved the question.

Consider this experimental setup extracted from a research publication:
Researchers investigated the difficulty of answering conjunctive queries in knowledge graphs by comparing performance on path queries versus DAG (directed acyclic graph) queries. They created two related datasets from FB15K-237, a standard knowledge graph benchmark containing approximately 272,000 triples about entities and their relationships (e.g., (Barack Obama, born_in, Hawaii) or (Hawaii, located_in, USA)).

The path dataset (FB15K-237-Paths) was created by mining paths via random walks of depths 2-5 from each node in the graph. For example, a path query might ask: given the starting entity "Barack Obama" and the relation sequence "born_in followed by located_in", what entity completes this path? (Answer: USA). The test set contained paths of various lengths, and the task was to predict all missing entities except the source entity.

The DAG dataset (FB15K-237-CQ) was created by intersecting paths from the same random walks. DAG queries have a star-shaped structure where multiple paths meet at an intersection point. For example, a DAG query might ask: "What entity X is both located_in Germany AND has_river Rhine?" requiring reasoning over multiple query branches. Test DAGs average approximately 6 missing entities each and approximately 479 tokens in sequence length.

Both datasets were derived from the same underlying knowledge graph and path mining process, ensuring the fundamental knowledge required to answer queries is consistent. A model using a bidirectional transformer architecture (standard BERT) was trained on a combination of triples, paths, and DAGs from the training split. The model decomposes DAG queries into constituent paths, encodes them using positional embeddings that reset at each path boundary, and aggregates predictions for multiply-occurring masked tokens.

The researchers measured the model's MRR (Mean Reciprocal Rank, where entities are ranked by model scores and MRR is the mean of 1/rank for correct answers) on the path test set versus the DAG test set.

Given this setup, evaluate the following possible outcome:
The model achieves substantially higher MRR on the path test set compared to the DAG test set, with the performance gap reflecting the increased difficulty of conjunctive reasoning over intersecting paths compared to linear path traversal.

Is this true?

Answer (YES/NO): YES